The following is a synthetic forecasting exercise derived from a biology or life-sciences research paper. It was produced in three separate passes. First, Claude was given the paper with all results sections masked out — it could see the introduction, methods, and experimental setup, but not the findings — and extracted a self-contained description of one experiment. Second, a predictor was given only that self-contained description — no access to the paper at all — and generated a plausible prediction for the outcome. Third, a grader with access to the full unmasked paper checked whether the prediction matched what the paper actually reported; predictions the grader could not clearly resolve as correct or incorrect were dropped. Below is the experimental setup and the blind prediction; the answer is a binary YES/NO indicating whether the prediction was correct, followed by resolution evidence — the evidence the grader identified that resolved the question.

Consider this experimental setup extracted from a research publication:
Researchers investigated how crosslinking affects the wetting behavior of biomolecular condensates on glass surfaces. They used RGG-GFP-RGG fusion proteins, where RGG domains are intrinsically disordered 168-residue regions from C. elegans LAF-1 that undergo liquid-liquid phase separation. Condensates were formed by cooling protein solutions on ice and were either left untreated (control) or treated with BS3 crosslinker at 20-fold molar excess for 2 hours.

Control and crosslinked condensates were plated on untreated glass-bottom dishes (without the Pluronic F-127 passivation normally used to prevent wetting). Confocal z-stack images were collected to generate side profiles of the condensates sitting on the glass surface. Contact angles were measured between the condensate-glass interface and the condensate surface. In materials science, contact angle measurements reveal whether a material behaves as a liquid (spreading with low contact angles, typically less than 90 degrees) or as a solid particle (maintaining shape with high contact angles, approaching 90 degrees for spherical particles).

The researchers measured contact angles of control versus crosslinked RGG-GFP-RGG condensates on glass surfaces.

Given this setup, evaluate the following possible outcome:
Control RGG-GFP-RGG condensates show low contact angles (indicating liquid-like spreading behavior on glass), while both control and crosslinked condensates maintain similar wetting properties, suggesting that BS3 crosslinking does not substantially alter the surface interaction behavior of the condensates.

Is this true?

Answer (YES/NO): NO